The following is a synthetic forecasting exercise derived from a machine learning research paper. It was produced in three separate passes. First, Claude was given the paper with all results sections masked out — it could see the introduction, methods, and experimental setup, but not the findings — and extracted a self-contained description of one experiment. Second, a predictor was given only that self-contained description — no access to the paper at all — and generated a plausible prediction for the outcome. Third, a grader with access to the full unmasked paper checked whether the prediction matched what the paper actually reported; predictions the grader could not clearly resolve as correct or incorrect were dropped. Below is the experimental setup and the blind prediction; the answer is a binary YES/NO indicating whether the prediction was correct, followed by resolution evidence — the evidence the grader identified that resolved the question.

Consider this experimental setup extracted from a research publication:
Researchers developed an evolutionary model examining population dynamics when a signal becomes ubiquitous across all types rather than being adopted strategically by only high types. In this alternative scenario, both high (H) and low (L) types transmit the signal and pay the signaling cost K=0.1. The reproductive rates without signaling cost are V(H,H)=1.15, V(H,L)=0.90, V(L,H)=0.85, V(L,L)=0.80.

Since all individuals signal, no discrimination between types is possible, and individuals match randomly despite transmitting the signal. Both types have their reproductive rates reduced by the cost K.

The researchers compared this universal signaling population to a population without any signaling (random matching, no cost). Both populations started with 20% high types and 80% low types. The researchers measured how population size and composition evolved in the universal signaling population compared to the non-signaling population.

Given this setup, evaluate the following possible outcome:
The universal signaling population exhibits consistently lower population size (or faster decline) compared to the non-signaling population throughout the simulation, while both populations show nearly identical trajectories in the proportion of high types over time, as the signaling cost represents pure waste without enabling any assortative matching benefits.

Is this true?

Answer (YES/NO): YES